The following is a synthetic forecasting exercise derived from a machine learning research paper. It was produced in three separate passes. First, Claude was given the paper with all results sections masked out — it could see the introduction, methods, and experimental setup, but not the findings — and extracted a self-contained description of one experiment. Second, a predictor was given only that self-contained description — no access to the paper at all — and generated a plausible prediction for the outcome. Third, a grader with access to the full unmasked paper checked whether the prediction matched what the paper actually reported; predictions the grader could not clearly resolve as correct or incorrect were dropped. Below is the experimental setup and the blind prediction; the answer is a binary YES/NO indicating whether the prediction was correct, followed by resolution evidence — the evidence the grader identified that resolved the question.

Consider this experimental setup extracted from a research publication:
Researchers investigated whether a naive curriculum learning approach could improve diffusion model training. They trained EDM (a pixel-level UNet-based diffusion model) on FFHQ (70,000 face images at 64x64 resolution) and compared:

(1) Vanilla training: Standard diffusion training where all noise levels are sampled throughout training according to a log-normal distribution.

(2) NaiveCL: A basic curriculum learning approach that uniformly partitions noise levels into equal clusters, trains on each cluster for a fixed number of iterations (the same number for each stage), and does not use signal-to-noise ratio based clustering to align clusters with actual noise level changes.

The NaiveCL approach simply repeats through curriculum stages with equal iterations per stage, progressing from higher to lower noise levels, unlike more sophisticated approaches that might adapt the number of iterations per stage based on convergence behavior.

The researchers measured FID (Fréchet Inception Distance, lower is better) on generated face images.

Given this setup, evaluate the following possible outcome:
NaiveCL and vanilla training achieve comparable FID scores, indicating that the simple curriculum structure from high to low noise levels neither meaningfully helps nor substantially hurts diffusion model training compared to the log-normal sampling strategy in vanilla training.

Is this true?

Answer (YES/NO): YES